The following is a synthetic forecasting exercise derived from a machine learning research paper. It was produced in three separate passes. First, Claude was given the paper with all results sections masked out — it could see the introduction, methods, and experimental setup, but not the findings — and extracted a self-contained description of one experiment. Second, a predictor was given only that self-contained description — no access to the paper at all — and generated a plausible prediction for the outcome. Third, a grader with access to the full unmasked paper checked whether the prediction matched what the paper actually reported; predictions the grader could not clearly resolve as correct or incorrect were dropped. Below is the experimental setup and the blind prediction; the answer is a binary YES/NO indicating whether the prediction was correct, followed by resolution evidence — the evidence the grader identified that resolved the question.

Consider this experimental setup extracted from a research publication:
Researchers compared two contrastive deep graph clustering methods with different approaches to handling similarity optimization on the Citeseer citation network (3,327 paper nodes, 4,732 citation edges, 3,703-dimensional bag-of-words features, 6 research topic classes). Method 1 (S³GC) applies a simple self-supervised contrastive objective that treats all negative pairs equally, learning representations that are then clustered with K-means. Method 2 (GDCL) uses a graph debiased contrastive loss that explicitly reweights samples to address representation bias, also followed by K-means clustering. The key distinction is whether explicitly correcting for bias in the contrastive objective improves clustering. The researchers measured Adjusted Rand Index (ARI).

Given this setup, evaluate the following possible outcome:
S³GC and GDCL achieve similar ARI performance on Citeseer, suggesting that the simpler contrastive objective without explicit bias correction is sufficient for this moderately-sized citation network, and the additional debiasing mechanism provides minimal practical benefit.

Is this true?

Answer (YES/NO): NO